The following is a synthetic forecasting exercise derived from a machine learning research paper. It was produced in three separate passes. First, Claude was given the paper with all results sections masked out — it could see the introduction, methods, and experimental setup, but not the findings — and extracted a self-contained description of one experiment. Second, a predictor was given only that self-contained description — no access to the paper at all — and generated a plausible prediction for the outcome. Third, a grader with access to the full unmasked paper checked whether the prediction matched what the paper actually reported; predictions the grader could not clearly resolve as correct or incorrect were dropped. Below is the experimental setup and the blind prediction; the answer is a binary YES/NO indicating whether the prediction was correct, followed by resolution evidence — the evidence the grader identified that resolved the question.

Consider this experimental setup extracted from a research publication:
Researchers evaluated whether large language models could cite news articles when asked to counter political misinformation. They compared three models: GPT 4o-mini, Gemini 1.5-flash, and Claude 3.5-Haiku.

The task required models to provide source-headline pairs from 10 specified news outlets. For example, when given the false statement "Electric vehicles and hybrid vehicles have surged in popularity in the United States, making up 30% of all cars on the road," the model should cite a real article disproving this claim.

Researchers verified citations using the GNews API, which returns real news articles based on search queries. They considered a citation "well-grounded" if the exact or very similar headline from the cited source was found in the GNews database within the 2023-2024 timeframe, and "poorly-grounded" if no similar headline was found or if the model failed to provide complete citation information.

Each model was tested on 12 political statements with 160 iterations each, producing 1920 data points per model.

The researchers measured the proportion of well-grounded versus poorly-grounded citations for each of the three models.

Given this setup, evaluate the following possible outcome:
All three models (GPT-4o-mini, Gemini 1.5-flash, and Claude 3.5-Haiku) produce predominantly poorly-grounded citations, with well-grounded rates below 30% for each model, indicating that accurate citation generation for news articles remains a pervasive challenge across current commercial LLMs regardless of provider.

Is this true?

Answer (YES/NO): YES